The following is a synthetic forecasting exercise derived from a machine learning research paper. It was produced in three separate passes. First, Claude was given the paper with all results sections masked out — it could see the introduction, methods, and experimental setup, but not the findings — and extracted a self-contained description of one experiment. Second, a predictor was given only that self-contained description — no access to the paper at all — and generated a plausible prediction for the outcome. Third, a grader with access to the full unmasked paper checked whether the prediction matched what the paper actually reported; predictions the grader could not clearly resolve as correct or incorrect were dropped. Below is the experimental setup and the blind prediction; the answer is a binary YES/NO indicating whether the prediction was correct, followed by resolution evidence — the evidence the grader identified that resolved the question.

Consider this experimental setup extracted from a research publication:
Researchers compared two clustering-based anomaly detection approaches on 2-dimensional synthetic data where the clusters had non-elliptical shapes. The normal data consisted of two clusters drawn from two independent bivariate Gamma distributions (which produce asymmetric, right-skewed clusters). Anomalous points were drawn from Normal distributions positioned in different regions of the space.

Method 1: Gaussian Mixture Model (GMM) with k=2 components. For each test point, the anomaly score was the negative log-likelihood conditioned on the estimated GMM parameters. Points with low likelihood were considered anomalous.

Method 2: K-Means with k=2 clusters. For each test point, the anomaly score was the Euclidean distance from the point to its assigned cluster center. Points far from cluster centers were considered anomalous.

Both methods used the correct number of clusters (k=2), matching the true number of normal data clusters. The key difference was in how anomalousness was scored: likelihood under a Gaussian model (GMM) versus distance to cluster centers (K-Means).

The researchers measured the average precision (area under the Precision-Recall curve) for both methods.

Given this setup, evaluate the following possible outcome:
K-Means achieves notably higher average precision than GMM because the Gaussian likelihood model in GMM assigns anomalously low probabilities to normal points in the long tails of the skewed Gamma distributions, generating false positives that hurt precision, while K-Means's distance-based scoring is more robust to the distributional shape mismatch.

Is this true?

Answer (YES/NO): YES